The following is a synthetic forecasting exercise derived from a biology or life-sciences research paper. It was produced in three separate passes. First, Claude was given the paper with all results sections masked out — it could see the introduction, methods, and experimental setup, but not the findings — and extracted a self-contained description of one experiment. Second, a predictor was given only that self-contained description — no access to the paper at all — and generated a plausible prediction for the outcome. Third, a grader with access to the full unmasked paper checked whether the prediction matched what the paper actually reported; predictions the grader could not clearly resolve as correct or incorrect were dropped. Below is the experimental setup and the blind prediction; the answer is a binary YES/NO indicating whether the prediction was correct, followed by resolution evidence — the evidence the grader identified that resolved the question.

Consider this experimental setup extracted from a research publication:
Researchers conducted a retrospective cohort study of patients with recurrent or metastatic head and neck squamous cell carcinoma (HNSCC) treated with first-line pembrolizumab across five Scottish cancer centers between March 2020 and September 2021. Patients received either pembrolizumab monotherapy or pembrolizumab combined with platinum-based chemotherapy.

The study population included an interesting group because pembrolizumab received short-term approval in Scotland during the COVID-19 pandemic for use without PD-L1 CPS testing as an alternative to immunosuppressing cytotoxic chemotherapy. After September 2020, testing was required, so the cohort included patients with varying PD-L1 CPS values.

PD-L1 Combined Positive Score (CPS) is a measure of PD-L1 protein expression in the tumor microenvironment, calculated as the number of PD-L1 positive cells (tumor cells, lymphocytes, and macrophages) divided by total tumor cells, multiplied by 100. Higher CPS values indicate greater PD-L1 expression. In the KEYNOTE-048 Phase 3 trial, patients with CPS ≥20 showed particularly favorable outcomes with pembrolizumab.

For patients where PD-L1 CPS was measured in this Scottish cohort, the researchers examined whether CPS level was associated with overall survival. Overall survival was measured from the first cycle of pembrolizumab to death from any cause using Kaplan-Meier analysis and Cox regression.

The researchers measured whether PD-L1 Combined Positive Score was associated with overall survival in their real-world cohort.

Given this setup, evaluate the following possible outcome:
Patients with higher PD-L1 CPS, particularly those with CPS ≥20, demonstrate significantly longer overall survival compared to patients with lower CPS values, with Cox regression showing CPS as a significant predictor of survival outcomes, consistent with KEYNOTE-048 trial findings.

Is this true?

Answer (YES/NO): NO